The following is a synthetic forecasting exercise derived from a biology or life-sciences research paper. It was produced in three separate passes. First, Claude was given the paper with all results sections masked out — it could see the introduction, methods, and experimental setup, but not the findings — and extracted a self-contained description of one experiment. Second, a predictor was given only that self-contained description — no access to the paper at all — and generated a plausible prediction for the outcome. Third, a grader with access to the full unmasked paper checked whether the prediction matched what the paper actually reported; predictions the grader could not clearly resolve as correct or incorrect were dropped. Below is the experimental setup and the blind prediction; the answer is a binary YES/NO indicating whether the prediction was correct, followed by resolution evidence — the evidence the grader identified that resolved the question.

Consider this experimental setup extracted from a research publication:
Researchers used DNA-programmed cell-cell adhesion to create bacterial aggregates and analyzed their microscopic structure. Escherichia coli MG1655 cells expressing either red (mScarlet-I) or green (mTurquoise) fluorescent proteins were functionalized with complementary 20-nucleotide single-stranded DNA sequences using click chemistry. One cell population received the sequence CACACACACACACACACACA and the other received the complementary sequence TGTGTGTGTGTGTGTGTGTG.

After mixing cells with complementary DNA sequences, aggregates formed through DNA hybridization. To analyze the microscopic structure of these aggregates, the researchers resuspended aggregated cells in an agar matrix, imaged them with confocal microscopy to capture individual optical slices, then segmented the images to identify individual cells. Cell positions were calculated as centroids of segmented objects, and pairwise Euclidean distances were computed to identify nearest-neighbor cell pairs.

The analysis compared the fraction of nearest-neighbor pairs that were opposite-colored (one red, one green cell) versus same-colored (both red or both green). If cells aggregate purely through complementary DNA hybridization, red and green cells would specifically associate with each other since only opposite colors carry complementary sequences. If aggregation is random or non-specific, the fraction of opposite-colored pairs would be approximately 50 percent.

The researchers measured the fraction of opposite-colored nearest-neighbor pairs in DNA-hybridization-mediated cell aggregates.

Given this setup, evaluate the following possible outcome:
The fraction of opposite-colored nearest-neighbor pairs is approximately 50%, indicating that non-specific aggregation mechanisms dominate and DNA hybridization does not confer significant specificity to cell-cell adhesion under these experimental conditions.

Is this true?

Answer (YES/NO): NO